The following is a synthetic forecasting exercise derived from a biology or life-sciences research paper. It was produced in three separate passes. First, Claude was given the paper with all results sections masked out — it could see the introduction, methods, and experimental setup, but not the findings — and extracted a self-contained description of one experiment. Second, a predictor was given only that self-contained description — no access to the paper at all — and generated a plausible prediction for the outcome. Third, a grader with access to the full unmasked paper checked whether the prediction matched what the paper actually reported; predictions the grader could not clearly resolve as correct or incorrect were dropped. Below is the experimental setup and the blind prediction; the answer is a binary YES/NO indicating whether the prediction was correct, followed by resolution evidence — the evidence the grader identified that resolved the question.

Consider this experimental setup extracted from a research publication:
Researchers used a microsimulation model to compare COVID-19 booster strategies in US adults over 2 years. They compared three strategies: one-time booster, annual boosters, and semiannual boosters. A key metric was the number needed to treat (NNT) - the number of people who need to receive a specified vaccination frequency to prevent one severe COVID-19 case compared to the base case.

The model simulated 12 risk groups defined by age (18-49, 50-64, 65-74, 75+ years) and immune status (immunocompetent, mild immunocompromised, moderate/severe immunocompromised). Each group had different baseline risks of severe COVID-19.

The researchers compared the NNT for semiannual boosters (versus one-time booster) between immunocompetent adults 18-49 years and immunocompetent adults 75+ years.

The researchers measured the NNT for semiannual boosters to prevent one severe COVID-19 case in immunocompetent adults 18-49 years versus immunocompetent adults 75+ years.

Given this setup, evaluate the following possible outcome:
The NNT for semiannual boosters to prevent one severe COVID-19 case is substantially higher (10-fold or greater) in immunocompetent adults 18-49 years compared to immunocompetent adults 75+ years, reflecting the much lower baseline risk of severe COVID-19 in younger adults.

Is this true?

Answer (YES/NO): YES